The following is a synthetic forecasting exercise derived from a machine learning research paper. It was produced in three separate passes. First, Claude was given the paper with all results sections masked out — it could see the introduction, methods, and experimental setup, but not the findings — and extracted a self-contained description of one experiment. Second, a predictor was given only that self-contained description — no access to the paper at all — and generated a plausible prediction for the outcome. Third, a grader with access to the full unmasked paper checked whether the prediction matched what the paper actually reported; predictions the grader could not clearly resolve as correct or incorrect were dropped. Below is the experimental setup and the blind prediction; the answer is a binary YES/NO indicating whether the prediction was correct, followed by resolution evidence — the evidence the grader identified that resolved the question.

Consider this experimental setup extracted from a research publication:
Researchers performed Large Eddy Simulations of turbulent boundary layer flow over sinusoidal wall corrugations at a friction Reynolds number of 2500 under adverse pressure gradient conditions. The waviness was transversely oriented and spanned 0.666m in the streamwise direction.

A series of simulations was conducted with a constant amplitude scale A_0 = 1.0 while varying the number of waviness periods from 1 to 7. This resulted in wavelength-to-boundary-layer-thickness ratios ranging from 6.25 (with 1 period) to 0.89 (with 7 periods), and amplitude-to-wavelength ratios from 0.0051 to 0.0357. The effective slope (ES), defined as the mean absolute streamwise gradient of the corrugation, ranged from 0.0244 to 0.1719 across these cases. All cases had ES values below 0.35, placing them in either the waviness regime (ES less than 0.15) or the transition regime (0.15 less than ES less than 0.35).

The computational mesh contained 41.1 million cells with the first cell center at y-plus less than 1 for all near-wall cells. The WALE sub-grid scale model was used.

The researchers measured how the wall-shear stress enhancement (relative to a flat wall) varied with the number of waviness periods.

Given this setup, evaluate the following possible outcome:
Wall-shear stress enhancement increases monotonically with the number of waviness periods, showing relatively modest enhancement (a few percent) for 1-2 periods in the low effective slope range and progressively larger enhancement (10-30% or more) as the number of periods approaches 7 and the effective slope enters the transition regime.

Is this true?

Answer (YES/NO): NO